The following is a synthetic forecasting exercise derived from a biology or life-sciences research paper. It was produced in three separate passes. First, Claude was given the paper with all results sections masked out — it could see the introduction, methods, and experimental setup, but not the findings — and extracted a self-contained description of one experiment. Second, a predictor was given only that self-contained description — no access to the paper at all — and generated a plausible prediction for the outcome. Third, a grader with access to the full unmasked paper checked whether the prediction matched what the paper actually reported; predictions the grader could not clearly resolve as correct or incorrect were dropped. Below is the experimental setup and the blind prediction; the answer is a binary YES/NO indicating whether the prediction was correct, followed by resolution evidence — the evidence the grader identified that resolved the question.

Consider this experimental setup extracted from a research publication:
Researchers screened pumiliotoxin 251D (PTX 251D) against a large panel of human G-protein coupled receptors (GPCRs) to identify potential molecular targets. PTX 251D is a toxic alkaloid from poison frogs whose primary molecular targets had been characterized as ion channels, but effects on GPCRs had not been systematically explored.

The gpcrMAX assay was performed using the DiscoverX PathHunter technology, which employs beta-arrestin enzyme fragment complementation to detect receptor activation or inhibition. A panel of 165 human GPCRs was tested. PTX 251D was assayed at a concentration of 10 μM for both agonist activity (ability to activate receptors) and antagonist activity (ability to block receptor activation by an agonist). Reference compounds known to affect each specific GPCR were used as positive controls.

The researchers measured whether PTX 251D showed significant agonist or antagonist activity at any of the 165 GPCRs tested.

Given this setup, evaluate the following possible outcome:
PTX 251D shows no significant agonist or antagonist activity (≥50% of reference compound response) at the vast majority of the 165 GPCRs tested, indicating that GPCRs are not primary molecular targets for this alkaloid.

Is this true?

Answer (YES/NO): YES